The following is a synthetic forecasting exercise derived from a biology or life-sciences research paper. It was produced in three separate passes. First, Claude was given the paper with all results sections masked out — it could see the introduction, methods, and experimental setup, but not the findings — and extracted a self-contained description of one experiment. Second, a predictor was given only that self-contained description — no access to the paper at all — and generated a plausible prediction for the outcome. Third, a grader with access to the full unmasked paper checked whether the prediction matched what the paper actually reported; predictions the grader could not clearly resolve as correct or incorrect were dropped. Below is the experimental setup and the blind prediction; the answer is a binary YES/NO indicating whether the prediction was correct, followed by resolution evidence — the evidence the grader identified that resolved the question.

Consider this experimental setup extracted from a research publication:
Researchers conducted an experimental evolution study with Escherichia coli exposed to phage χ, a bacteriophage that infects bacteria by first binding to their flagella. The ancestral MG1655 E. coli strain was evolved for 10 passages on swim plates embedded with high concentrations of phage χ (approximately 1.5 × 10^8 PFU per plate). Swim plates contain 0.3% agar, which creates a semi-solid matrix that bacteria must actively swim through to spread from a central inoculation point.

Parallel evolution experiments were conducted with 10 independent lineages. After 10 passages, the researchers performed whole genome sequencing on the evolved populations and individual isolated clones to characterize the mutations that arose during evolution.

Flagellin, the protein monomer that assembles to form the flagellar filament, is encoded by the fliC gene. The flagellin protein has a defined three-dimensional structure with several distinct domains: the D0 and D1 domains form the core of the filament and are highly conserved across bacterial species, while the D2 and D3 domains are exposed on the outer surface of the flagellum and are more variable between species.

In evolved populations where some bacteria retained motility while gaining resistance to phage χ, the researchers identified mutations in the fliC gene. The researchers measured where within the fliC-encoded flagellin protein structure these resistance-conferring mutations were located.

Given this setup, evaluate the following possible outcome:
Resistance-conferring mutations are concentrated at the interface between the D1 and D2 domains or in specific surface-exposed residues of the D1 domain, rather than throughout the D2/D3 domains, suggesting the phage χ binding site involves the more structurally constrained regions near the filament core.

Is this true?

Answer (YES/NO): NO